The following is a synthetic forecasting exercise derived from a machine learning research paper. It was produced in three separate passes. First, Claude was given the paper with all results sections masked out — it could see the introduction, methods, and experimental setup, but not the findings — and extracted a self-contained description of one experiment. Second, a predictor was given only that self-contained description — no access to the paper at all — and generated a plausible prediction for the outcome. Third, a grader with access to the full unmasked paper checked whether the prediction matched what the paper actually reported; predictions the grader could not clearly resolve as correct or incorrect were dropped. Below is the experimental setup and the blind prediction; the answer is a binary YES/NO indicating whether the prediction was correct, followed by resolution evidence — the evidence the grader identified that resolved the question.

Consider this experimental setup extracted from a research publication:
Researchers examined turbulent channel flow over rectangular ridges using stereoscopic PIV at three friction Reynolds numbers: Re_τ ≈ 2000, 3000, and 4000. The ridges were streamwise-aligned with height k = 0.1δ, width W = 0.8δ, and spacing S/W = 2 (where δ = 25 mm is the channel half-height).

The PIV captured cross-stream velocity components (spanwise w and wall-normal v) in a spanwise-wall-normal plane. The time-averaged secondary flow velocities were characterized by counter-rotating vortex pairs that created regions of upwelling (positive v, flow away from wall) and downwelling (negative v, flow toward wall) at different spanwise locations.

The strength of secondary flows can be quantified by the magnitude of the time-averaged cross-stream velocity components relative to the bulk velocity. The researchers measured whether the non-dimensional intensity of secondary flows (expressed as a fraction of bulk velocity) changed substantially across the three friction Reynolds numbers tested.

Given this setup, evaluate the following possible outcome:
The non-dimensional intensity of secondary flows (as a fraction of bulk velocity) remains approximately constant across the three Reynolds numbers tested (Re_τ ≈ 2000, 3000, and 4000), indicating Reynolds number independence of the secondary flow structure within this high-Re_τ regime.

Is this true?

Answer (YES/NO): YES